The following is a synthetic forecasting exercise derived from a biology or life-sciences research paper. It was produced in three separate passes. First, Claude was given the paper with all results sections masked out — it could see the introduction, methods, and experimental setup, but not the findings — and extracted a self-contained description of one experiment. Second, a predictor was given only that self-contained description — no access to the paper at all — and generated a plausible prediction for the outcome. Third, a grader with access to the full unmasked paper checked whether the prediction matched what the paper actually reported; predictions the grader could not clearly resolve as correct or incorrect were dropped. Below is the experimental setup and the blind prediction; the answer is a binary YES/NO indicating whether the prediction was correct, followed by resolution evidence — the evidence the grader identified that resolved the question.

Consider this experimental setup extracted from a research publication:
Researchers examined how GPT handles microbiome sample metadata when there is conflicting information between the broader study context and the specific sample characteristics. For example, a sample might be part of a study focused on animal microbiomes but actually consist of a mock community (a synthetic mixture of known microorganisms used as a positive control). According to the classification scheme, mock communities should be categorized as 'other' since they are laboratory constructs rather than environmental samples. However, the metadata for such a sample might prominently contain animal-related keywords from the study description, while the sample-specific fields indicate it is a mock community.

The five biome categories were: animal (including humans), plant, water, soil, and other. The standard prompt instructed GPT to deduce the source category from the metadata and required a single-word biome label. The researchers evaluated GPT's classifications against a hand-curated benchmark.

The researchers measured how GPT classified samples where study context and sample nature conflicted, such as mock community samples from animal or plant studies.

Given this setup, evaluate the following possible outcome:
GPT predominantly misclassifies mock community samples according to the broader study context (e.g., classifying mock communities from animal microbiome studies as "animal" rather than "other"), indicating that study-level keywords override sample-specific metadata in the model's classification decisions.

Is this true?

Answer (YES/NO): YES